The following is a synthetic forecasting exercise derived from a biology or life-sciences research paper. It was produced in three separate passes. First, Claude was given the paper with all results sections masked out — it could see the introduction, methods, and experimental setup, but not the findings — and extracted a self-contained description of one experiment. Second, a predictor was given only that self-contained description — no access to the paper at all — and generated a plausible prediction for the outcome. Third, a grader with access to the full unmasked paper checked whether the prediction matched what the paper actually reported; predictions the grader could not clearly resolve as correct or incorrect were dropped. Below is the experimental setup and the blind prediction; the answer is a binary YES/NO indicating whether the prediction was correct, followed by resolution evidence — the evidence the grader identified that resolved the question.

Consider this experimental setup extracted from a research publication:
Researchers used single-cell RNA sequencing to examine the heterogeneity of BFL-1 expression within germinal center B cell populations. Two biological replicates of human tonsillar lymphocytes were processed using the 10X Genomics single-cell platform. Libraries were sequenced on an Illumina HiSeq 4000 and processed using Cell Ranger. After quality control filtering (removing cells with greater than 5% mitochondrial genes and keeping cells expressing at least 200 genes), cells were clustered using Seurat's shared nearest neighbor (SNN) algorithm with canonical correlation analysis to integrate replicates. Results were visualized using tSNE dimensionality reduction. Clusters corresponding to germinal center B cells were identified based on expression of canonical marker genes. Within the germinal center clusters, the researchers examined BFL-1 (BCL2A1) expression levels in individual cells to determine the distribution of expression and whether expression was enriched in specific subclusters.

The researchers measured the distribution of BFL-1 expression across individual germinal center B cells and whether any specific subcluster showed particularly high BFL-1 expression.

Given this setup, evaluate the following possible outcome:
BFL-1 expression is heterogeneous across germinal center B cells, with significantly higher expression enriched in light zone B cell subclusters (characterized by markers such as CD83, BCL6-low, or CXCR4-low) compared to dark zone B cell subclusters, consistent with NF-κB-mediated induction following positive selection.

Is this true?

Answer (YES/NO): YES